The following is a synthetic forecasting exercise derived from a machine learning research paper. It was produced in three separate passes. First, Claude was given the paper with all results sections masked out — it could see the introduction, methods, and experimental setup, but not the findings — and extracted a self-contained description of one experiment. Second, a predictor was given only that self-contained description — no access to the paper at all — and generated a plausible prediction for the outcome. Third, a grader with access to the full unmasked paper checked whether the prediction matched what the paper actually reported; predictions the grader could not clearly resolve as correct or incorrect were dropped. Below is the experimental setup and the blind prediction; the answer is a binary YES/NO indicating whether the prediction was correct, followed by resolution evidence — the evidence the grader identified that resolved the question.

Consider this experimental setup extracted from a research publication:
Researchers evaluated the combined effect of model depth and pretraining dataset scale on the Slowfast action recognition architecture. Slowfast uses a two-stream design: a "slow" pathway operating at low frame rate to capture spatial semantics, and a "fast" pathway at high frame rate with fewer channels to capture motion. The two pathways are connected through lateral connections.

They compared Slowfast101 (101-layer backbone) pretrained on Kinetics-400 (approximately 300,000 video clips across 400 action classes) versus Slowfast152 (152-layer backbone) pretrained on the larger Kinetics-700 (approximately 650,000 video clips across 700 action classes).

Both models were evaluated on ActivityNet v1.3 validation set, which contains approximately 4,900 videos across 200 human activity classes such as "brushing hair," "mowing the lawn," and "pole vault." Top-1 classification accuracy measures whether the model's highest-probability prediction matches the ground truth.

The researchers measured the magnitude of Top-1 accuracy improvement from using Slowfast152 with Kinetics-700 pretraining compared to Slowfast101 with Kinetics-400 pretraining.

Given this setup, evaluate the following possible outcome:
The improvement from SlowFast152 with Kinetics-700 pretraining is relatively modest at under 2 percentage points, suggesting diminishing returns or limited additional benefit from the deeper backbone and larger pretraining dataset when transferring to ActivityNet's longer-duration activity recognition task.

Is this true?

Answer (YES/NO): YES